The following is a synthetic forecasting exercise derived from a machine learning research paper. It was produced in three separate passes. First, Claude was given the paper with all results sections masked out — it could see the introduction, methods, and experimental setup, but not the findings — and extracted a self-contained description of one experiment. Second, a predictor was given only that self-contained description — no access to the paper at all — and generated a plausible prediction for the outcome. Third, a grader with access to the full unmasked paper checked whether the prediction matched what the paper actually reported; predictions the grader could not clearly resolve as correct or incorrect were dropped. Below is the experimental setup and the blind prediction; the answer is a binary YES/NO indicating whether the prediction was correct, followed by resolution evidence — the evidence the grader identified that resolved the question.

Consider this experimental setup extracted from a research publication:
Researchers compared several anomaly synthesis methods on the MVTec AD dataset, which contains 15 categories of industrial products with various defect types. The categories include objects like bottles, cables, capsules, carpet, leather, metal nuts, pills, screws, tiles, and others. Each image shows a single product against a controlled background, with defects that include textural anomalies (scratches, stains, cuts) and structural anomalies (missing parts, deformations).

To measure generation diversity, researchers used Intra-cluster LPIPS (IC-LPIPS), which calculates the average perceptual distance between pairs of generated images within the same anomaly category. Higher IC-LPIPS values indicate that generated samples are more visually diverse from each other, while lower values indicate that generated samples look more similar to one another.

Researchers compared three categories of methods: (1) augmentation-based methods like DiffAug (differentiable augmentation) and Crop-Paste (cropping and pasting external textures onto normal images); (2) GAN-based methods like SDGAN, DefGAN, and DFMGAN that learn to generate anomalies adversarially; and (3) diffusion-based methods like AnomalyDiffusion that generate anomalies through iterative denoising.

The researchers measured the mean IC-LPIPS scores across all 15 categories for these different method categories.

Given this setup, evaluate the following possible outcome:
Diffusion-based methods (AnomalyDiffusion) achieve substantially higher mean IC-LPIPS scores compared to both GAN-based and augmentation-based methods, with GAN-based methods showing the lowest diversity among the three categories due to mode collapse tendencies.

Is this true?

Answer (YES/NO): NO